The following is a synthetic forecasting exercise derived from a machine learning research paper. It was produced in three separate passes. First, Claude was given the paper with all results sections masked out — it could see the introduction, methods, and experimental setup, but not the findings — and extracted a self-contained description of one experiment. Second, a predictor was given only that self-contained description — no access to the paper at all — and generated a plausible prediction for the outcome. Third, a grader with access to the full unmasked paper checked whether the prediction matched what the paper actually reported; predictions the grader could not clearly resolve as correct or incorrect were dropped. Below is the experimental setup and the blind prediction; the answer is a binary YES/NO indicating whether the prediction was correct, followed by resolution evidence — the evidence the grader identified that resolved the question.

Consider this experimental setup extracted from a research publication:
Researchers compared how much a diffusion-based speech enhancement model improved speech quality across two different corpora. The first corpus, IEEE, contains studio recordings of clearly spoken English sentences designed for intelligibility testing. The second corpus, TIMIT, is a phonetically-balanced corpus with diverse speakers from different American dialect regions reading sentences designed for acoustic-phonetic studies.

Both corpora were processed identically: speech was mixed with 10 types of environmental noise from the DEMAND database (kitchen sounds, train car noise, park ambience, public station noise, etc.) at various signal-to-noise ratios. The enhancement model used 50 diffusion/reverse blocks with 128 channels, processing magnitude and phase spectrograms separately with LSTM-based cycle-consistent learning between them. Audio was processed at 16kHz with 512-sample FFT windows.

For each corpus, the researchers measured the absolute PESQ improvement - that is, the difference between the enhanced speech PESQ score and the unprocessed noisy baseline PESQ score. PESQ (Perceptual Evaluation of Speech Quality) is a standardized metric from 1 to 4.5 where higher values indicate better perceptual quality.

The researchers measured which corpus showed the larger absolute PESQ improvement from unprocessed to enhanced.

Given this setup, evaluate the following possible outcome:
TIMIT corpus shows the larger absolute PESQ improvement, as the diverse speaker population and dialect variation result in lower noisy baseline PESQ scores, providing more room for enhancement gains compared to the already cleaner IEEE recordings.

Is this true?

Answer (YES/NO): YES